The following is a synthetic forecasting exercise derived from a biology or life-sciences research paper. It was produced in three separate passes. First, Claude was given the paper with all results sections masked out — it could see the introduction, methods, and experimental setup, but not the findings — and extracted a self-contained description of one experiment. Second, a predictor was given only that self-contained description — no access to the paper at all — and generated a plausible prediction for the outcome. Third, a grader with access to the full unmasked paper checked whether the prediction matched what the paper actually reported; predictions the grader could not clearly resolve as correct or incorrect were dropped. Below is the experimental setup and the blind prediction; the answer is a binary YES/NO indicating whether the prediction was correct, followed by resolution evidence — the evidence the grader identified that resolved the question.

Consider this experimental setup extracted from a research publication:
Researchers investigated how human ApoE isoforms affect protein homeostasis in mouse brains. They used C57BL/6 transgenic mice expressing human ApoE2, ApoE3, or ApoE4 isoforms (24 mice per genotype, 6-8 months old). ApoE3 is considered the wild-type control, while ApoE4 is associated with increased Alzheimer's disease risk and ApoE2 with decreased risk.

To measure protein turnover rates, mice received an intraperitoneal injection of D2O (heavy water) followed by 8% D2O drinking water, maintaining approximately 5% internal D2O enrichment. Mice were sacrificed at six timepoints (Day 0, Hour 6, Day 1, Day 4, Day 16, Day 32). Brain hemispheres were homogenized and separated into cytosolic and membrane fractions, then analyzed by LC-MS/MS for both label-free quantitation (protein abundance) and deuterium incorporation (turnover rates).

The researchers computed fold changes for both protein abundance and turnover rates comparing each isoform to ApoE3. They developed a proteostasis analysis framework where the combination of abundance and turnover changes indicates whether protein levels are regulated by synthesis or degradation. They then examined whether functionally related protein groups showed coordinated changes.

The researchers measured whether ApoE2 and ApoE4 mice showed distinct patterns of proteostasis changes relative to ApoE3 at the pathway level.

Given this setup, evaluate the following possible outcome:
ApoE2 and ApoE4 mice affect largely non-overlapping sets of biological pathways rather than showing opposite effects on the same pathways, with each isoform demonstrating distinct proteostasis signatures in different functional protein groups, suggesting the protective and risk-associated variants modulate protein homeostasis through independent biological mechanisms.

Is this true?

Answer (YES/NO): NO